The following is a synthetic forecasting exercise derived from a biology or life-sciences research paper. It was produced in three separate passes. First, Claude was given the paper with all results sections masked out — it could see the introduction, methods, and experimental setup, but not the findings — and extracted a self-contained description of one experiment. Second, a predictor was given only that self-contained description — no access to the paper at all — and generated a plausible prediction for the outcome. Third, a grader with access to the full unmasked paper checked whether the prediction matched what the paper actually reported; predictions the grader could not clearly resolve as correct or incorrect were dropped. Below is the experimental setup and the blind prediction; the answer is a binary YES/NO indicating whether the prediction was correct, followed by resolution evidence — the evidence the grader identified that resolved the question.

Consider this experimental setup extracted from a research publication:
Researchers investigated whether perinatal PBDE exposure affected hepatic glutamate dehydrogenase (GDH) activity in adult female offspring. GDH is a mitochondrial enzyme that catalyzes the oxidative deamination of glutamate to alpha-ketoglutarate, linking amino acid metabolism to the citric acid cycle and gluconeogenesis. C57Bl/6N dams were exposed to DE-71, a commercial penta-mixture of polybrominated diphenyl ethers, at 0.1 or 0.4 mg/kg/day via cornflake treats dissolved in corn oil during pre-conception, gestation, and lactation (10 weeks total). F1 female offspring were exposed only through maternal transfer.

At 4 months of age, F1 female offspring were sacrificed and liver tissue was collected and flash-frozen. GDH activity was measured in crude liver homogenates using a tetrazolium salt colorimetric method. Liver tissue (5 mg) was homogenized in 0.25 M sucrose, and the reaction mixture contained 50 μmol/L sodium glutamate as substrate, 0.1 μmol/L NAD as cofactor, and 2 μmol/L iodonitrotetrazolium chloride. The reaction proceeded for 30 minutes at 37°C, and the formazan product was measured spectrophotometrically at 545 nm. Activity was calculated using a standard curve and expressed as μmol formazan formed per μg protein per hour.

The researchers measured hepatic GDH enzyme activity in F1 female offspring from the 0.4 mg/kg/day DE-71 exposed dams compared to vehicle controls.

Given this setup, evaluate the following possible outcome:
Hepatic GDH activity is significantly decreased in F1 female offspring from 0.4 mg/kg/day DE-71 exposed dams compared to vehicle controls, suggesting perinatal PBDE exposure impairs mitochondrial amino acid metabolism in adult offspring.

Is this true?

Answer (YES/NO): YES